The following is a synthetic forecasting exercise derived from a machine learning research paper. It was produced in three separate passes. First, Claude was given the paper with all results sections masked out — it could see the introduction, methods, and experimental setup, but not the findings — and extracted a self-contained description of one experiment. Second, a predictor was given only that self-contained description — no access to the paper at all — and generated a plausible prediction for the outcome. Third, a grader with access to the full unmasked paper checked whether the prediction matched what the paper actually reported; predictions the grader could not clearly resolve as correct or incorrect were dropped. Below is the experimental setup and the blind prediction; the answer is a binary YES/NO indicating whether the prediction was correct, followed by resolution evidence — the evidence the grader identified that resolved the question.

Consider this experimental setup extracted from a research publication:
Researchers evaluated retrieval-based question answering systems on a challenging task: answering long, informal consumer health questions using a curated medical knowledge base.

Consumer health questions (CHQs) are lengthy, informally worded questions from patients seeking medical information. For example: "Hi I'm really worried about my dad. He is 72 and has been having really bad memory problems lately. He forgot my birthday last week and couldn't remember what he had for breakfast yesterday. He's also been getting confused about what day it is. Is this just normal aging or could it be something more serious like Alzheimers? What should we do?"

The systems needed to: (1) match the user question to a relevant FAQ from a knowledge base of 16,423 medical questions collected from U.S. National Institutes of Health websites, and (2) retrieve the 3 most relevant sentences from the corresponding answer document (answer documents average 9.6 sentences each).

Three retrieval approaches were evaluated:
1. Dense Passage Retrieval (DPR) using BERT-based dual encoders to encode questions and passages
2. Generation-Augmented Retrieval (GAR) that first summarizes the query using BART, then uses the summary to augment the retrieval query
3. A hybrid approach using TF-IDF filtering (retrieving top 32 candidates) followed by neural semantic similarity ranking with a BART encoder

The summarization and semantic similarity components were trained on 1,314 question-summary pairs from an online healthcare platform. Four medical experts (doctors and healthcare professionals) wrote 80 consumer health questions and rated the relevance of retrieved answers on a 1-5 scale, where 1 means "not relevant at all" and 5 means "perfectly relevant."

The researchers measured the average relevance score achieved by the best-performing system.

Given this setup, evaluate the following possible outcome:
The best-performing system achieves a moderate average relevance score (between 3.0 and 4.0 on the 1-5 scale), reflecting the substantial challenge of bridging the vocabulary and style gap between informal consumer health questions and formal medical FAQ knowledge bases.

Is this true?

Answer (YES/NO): NO